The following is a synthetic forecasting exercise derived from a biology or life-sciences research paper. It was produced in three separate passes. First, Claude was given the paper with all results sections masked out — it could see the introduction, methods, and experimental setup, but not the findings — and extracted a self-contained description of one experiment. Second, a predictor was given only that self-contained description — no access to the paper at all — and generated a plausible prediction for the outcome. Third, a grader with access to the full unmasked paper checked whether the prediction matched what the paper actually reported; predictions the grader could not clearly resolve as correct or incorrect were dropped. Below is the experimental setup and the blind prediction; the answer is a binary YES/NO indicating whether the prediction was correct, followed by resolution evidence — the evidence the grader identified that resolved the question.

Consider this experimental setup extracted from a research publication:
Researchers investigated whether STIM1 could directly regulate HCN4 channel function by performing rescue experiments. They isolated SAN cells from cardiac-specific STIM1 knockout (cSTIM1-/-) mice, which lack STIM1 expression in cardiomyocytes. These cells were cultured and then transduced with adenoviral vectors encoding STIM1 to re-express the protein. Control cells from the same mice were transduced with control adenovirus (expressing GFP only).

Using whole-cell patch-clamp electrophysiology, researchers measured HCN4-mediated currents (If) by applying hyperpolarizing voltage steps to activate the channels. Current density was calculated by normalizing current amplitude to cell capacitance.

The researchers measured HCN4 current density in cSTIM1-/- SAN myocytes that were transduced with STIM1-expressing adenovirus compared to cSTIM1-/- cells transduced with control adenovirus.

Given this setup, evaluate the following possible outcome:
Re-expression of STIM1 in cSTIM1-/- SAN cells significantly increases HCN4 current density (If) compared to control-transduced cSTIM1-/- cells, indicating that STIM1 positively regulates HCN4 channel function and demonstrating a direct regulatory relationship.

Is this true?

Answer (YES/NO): NO